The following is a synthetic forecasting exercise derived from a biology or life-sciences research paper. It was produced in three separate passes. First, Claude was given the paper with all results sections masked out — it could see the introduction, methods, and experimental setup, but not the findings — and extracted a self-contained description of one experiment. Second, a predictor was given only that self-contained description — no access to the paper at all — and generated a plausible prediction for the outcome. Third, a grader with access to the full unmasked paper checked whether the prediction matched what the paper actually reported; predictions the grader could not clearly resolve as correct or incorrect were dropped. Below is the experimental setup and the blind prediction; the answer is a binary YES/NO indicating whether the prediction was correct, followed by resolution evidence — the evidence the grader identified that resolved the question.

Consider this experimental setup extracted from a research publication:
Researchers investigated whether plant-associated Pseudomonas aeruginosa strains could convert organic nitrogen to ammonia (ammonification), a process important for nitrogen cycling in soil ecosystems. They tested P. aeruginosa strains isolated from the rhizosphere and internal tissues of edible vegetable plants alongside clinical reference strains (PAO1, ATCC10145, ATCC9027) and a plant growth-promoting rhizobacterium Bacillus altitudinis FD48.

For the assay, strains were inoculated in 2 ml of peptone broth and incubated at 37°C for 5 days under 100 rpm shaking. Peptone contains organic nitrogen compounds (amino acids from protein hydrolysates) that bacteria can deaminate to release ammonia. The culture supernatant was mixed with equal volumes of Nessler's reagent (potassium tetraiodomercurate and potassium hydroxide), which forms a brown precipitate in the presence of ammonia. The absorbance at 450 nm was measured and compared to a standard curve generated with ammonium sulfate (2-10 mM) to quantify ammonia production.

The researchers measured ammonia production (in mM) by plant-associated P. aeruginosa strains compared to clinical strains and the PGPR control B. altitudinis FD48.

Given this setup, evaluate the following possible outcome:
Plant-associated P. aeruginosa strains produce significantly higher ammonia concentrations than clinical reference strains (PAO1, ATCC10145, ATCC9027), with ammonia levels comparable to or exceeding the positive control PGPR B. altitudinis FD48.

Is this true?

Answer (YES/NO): NO